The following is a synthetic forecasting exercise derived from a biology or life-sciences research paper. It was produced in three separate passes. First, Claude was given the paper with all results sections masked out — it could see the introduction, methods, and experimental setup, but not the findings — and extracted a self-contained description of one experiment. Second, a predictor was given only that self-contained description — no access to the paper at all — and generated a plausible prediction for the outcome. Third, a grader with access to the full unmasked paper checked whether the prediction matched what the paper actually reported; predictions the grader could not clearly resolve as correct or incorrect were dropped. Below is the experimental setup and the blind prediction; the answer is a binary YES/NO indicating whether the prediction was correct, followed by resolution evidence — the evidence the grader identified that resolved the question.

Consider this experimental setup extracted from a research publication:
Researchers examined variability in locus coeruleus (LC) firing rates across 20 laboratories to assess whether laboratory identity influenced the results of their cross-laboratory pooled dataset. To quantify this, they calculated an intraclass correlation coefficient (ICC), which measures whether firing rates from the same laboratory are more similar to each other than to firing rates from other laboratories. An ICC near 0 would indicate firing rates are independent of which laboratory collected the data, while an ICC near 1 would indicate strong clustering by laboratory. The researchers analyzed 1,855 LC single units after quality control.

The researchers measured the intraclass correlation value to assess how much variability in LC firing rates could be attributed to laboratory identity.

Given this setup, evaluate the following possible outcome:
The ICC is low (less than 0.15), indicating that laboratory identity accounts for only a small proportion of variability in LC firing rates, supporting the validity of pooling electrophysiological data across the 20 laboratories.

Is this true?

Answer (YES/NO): NO